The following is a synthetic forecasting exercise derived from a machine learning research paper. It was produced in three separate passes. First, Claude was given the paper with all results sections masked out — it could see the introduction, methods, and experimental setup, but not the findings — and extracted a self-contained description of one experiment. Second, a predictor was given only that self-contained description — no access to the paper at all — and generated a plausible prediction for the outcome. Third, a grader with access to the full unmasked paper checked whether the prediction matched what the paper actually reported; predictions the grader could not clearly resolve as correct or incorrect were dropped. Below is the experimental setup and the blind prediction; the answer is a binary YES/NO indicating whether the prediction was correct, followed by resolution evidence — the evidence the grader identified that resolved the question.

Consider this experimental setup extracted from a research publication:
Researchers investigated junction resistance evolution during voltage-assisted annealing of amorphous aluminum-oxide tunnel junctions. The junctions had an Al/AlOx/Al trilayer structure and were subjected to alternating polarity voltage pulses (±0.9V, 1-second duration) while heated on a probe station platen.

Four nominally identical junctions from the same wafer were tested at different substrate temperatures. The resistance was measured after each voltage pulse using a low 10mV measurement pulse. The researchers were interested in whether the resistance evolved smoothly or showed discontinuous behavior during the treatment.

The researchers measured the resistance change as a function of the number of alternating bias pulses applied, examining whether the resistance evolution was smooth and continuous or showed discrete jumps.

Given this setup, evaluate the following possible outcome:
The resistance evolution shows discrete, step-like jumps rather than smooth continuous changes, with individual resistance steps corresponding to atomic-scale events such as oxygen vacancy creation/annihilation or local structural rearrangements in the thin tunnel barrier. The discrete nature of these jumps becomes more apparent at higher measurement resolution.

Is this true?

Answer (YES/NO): NO